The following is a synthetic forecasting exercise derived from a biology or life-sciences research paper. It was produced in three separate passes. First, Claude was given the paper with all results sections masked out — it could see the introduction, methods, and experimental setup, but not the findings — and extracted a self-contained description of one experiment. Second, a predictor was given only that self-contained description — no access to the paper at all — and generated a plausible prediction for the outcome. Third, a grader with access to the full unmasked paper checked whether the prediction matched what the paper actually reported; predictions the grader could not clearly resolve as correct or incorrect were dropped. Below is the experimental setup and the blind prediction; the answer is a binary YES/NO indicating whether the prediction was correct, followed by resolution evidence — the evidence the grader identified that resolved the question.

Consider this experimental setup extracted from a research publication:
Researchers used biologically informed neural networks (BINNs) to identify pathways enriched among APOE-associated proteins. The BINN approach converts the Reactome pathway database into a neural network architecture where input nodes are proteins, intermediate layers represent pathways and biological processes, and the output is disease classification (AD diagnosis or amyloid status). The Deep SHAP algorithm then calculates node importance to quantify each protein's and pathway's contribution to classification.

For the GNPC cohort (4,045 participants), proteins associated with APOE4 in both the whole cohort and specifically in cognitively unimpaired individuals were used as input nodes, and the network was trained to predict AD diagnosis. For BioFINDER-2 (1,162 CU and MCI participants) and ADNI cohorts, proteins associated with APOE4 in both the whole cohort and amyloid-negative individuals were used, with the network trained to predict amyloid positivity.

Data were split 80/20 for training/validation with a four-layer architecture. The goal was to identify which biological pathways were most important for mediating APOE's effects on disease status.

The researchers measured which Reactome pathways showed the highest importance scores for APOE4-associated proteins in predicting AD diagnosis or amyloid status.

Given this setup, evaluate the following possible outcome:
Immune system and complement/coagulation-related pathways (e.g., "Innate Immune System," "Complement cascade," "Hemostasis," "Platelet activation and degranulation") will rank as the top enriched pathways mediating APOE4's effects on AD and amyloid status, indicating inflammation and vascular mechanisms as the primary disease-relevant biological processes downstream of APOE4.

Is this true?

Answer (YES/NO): NO